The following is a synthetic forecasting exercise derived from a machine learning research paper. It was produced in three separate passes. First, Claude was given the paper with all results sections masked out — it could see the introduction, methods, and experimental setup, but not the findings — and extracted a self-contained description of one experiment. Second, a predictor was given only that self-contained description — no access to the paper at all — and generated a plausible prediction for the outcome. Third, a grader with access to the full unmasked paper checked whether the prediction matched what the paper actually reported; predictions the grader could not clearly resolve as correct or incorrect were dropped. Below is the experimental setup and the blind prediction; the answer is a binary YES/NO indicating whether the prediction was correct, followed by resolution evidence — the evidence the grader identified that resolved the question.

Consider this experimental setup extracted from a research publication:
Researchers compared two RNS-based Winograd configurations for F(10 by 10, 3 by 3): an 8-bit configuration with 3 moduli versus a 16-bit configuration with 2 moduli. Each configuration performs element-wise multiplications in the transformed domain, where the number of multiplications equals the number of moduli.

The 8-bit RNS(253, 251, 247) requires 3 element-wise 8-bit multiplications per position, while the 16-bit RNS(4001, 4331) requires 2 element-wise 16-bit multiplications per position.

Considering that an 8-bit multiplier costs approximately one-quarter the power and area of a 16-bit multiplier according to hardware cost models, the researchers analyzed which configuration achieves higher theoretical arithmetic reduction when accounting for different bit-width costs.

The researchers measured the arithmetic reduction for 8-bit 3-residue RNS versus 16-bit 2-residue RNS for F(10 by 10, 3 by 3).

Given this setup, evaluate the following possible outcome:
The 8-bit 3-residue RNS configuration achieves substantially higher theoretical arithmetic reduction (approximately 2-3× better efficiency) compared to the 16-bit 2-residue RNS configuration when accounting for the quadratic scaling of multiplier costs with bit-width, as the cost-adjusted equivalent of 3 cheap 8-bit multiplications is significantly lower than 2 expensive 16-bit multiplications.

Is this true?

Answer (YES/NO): NO